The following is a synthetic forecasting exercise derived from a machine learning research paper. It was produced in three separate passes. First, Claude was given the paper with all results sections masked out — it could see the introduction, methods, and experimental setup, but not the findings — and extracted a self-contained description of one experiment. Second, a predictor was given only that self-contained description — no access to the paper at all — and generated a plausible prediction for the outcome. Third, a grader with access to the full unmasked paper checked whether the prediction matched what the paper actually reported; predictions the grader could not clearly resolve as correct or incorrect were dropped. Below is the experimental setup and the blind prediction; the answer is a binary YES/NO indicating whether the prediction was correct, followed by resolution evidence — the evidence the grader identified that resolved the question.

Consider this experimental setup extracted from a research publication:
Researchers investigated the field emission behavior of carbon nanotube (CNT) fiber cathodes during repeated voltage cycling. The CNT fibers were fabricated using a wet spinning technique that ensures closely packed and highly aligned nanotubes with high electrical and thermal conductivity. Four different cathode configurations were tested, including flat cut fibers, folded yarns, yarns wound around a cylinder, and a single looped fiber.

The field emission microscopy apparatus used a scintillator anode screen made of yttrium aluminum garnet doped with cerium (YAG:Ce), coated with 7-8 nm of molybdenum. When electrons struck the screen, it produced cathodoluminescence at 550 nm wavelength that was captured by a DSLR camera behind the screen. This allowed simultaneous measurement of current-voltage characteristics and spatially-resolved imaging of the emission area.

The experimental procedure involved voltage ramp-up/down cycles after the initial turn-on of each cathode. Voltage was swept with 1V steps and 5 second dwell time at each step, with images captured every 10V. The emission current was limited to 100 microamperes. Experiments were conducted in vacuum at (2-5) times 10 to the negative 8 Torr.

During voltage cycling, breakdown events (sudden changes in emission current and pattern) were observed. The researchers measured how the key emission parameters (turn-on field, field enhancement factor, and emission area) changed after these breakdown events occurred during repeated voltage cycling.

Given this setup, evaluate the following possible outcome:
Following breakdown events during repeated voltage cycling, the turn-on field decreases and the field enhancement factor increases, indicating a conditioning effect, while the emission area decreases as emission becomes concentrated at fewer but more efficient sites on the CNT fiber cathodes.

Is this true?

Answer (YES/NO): NO